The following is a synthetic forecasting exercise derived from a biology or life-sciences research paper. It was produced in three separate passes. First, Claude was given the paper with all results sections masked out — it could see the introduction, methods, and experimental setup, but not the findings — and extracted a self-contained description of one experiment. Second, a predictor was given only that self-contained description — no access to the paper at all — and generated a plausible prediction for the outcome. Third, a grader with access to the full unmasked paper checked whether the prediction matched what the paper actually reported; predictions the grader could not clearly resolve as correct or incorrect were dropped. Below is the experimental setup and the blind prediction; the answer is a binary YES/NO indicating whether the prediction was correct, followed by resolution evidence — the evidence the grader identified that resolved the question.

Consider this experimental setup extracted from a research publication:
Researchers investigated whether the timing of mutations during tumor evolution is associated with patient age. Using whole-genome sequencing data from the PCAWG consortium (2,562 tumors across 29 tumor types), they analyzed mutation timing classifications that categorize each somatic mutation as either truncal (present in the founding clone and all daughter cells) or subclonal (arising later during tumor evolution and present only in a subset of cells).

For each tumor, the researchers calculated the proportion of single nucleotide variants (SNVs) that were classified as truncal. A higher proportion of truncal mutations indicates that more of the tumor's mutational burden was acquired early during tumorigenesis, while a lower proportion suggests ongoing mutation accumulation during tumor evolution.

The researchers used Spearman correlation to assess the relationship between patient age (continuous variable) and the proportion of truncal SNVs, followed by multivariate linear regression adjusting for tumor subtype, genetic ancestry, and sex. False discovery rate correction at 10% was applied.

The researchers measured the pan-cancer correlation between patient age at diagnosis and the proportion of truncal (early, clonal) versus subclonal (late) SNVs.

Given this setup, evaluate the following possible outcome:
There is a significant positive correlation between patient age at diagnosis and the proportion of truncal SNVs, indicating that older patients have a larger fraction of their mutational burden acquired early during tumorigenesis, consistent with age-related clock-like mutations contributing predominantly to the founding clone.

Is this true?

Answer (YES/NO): YES